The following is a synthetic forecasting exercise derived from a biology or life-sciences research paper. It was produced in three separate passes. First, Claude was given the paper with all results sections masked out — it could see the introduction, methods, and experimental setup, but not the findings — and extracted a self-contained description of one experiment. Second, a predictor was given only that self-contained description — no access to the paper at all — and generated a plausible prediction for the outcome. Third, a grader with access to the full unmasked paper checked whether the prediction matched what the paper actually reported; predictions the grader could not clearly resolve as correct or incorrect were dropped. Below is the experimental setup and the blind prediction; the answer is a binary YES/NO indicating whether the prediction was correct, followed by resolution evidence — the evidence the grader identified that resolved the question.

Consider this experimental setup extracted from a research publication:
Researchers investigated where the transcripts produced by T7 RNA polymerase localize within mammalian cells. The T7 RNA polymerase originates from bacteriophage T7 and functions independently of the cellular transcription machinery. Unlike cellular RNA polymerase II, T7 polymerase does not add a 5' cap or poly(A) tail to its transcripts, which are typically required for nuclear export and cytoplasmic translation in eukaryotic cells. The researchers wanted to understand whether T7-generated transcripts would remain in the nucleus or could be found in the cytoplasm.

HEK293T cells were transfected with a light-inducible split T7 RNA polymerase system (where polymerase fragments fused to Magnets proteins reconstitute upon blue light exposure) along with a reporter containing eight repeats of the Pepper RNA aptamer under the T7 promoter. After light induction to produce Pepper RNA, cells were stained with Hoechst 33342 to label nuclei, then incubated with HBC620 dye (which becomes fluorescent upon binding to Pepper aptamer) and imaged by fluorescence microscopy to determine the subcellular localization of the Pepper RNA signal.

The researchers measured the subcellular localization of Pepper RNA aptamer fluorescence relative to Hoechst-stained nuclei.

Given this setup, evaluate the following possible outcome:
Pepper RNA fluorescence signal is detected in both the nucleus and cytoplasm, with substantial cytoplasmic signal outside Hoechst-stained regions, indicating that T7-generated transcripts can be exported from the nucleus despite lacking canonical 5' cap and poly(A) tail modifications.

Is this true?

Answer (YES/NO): NO